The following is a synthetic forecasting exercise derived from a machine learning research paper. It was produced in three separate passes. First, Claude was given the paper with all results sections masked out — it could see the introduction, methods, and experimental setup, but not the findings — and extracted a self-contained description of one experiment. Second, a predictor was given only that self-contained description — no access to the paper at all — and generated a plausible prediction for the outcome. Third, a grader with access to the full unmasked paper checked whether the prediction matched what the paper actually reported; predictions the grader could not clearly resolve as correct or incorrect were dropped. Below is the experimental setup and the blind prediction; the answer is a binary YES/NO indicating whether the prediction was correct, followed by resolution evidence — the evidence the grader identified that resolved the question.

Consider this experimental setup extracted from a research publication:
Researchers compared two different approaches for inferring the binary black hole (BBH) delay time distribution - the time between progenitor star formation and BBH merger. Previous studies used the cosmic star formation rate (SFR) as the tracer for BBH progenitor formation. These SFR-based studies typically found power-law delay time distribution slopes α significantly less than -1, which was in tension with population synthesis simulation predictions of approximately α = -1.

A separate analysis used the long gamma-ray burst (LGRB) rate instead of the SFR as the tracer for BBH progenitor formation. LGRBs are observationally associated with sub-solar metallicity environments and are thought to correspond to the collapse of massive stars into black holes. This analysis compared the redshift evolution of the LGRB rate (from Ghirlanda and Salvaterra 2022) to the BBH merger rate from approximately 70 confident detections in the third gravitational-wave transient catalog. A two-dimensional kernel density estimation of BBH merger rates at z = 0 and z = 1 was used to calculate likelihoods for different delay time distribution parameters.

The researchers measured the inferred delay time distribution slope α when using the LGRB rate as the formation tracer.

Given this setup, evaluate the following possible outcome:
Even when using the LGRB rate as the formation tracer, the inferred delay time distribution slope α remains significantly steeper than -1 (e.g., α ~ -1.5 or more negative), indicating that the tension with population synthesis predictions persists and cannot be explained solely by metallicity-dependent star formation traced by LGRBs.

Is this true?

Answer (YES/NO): NO